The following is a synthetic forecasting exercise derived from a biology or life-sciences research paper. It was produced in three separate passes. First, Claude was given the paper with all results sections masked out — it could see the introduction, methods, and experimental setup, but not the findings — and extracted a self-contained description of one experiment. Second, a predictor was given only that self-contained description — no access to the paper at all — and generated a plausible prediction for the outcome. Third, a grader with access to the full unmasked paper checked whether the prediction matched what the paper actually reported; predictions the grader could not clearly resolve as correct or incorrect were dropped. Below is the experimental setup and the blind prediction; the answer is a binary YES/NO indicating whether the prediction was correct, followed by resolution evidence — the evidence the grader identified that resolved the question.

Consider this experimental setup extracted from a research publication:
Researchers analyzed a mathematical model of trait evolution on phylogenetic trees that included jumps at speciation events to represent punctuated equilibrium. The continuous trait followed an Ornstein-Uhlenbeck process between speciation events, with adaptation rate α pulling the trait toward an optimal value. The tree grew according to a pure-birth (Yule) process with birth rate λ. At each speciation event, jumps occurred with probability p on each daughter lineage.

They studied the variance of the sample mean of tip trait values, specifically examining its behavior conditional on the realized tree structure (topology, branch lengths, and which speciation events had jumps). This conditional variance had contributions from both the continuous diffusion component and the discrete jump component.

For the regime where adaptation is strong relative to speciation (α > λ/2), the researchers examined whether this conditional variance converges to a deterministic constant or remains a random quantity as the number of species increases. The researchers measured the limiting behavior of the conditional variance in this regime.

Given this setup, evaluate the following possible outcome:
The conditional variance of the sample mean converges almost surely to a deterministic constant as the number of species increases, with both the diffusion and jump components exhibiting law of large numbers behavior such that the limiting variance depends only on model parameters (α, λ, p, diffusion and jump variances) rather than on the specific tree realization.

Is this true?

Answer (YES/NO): NO